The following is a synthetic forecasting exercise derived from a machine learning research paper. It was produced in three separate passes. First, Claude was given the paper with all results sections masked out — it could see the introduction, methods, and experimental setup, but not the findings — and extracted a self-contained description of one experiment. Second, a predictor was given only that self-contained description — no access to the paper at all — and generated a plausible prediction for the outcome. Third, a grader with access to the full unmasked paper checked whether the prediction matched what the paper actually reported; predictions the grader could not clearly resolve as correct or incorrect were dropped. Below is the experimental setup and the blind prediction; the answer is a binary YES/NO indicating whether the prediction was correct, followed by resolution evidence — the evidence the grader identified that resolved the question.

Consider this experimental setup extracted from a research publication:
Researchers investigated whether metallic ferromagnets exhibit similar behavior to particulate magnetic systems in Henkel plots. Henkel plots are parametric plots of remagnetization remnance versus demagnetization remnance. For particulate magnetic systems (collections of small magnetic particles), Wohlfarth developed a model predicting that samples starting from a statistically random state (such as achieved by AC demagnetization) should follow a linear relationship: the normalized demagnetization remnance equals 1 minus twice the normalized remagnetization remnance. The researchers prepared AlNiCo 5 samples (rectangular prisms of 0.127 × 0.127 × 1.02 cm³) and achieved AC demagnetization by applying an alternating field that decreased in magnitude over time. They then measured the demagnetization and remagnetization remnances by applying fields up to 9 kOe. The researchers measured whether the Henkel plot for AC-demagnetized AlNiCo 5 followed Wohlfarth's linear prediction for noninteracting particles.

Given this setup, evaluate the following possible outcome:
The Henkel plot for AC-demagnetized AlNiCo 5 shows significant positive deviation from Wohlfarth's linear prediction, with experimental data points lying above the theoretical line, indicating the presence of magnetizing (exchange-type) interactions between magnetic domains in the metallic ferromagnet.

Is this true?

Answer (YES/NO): NO